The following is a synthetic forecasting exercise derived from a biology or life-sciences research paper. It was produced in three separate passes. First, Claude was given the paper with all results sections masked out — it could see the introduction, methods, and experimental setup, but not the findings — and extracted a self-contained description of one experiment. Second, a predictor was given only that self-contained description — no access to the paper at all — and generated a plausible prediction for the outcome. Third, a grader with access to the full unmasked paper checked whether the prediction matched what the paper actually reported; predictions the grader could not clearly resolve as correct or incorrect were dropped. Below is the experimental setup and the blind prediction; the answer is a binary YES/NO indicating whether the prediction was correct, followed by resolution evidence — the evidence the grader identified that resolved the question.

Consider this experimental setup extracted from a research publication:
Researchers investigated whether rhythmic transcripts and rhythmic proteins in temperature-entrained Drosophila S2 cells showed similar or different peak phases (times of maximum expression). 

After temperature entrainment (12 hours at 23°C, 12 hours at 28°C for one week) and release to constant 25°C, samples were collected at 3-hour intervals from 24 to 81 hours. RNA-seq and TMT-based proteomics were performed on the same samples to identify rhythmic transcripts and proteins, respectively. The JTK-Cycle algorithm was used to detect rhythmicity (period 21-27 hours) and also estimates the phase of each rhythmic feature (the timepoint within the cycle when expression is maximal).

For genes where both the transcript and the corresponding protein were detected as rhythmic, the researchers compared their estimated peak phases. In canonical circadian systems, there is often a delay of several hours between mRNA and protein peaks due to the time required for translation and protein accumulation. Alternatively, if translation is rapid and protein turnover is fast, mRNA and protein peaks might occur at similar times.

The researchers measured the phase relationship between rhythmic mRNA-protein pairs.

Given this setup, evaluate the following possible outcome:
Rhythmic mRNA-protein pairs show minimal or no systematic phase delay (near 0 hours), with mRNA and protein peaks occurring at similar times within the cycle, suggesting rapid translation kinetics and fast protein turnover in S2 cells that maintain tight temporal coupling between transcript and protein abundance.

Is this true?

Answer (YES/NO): NO